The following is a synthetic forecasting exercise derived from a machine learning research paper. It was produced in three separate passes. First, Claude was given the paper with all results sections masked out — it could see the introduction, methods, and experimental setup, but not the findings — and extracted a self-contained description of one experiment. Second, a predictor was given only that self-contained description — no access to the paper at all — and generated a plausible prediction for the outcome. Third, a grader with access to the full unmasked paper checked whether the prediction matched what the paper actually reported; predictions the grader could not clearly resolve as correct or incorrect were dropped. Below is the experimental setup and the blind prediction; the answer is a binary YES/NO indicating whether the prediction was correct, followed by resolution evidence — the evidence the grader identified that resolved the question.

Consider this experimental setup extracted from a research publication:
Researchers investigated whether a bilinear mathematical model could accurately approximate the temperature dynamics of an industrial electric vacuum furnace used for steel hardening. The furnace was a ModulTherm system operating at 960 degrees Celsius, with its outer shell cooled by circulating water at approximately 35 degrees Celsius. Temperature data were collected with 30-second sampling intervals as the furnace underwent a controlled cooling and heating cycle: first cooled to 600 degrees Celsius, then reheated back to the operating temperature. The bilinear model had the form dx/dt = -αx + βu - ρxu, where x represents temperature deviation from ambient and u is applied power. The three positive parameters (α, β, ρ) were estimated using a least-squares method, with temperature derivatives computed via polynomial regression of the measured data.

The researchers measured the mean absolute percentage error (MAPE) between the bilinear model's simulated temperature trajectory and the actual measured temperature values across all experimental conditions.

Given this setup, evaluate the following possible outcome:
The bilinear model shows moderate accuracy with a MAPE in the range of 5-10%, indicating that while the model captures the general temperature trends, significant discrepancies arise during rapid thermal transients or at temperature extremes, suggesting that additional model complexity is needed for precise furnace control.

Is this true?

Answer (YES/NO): NO